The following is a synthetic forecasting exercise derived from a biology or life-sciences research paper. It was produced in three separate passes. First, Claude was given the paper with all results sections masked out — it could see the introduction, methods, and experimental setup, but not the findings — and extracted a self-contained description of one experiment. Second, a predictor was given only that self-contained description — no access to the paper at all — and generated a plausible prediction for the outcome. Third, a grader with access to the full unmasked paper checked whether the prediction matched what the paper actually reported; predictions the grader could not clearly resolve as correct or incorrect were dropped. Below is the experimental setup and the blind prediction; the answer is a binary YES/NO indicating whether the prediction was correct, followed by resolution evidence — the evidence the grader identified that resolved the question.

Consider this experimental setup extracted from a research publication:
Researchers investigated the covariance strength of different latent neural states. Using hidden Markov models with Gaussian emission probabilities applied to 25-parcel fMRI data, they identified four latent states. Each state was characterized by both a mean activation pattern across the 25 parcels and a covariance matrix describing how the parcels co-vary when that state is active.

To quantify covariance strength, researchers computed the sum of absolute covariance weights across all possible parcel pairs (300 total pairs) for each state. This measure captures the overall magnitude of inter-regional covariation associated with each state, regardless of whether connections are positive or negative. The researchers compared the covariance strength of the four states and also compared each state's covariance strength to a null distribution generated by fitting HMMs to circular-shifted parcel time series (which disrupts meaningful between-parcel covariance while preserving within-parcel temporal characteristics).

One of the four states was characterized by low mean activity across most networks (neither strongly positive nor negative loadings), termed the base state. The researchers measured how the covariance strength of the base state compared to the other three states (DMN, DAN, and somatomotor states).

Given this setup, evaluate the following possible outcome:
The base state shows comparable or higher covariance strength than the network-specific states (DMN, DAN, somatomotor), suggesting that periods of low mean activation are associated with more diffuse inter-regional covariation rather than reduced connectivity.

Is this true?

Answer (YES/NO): NO